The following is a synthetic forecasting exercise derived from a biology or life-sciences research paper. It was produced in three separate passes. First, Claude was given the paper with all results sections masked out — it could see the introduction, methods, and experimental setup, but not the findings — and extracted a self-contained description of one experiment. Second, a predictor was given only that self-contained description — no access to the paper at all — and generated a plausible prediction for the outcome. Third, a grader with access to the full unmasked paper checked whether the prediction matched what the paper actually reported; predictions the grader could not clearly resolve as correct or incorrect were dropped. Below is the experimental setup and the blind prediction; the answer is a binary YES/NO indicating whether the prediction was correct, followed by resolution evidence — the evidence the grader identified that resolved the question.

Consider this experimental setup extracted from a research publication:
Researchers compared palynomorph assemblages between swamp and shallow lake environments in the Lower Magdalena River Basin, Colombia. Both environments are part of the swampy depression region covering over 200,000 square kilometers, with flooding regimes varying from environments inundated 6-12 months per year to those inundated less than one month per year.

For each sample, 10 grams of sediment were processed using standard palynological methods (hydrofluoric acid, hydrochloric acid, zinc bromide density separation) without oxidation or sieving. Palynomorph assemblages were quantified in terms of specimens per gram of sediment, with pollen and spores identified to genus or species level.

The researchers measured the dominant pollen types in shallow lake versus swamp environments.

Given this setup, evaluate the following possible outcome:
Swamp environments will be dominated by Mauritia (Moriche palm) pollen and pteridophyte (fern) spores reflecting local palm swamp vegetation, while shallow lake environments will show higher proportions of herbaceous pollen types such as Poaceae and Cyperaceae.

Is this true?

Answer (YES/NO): NO